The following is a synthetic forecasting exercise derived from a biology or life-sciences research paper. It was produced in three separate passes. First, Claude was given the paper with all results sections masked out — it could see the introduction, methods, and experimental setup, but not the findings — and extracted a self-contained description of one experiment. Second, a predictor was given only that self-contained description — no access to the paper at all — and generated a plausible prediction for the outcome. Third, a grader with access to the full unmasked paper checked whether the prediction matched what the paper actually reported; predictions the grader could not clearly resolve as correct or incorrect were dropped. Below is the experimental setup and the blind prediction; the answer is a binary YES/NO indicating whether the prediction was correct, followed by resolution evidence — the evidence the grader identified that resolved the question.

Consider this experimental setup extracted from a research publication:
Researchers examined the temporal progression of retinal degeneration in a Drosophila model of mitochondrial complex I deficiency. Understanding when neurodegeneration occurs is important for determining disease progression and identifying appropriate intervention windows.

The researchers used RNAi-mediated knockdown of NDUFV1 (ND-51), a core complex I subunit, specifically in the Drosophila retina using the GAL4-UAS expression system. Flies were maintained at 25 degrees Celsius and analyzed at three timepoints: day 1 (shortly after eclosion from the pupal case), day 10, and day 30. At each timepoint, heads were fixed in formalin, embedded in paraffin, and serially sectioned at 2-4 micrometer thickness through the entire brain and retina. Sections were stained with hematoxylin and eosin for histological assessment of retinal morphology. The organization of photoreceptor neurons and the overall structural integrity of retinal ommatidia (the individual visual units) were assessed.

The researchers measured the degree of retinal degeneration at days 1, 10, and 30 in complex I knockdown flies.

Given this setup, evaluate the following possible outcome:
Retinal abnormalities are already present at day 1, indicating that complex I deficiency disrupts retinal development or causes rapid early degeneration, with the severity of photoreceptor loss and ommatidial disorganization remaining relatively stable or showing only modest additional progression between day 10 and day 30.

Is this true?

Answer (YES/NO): NO